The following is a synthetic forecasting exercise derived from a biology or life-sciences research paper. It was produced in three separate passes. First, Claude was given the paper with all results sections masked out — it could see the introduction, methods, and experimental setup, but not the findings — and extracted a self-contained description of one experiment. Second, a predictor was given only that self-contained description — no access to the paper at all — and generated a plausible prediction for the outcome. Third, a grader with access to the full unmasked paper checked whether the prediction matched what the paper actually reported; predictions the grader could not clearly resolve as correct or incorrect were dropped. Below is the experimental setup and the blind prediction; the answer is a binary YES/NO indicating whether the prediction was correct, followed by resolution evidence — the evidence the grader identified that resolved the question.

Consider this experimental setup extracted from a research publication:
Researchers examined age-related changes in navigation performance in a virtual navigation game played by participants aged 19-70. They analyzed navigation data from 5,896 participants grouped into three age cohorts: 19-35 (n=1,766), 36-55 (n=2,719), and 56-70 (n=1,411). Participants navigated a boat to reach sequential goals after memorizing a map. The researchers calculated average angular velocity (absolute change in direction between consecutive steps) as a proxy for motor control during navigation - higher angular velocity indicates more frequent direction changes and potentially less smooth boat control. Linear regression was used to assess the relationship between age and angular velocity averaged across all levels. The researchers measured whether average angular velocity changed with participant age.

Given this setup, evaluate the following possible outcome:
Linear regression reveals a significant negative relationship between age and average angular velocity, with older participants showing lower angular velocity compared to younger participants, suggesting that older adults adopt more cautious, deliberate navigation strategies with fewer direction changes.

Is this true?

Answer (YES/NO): NO